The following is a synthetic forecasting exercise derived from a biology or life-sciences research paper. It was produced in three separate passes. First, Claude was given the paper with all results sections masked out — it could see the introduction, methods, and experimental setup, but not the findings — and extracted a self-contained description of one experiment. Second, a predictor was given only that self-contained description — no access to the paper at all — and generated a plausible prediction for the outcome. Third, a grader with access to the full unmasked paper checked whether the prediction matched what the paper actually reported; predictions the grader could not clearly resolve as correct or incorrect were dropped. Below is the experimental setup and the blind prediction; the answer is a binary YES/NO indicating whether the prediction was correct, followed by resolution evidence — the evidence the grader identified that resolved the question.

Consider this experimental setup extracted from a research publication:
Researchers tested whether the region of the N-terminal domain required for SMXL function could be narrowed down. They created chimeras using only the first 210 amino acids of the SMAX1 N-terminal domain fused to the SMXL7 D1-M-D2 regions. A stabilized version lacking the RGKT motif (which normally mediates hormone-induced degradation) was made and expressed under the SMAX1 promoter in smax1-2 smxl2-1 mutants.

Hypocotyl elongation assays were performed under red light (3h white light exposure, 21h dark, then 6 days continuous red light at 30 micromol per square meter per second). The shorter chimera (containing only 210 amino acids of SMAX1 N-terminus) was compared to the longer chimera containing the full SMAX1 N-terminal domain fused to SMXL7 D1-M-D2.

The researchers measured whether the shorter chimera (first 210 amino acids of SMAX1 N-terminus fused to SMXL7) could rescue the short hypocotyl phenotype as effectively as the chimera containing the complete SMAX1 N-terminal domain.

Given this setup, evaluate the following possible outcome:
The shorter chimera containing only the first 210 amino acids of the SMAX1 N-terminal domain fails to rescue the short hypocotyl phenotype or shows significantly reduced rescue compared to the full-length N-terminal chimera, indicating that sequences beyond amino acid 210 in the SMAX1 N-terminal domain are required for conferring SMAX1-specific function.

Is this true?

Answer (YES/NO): NO